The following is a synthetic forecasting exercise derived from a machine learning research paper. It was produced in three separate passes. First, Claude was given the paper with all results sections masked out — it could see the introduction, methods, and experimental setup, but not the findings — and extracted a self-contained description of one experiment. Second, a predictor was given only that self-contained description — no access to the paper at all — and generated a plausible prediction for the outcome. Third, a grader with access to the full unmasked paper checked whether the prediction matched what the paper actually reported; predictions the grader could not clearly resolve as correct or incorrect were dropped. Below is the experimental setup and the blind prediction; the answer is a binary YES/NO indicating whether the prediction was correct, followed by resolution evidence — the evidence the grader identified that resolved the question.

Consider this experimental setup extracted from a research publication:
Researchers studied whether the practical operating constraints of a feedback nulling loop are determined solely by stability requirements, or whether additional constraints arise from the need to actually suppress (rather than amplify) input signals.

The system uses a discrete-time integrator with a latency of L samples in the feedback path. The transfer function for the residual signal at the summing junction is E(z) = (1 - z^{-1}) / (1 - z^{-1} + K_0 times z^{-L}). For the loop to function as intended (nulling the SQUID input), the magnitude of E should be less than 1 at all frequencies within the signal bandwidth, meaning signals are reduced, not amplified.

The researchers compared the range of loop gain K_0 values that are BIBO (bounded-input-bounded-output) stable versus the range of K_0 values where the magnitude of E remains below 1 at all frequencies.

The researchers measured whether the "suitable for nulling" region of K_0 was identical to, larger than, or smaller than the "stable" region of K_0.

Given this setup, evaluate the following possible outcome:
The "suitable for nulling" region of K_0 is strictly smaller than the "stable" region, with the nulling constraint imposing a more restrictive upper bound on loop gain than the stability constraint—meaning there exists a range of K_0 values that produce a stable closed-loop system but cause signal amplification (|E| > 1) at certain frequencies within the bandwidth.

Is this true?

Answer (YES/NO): YES